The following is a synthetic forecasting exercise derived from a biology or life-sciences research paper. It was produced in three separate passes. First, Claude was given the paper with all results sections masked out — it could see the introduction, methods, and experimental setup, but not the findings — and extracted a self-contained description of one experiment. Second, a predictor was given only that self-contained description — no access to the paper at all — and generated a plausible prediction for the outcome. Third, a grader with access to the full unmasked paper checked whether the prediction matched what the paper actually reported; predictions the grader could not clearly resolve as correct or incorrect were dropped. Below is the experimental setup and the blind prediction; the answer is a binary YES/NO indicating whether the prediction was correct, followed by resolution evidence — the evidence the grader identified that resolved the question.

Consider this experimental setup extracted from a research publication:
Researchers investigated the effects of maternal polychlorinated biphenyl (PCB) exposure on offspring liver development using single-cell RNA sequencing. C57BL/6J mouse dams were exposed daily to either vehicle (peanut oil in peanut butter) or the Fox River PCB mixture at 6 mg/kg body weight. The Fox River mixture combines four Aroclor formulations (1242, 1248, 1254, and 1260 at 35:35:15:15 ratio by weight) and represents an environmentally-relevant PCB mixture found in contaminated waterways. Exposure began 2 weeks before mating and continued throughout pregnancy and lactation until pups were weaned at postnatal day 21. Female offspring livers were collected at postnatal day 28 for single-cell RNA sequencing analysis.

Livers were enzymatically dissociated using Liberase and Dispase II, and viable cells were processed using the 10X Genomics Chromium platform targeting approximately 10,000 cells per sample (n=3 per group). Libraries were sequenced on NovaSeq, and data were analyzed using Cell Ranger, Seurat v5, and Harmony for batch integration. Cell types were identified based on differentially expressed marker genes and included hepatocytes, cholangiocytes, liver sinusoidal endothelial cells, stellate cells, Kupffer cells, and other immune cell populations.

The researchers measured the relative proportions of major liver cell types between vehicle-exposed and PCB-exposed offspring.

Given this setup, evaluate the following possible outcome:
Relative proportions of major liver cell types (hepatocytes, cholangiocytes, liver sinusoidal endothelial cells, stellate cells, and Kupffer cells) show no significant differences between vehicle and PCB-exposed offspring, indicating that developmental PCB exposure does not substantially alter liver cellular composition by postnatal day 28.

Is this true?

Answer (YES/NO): NO